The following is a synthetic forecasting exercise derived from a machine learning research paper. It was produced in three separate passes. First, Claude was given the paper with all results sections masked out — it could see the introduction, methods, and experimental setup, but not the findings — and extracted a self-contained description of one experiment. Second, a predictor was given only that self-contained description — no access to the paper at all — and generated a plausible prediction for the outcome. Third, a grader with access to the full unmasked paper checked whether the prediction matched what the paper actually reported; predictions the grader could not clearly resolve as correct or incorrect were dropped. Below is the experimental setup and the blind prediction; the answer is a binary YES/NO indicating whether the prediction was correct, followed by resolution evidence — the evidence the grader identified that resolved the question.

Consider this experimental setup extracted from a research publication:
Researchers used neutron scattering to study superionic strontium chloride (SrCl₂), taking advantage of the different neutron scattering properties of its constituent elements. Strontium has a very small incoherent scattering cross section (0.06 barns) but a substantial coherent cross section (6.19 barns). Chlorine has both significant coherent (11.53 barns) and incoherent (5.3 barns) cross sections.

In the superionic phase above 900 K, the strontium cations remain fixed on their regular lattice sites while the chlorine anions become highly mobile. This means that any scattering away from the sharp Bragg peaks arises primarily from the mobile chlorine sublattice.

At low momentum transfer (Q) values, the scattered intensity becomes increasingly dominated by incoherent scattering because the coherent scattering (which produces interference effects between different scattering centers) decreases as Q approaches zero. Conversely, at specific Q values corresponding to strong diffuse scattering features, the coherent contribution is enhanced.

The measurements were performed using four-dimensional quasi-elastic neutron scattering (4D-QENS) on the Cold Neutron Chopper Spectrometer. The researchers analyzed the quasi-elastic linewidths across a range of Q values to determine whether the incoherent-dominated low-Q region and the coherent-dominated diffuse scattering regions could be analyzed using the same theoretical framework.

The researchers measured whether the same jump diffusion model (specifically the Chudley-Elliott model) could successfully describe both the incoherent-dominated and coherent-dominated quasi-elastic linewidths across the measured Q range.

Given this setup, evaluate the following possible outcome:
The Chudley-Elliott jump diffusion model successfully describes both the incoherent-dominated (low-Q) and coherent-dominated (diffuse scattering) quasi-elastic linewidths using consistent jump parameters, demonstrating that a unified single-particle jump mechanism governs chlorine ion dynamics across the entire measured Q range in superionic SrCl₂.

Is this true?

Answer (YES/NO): NO